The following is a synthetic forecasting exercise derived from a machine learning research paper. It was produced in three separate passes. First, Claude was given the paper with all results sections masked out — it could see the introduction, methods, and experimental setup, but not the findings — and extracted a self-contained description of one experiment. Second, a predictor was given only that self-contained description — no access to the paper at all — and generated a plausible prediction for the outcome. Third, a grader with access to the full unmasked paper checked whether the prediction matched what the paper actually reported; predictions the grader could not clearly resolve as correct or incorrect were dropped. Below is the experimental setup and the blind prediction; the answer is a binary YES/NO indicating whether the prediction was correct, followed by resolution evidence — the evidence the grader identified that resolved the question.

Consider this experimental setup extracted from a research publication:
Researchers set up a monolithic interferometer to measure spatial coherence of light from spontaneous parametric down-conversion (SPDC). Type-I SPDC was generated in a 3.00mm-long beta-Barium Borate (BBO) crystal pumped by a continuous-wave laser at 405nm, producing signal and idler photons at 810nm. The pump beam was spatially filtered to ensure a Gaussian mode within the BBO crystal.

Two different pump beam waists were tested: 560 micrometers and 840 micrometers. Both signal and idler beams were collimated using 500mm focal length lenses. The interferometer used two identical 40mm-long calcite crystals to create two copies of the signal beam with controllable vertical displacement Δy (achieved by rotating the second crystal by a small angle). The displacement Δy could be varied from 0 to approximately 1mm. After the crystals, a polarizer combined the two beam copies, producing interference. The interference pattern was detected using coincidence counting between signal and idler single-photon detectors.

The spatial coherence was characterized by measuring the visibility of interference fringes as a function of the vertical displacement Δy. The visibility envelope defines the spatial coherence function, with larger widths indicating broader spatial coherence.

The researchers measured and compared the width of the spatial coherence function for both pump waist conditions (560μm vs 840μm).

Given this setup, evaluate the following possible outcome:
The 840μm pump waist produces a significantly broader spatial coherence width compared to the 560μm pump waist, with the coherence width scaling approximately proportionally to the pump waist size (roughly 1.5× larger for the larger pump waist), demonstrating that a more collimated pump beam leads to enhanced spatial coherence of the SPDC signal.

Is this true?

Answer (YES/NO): NO